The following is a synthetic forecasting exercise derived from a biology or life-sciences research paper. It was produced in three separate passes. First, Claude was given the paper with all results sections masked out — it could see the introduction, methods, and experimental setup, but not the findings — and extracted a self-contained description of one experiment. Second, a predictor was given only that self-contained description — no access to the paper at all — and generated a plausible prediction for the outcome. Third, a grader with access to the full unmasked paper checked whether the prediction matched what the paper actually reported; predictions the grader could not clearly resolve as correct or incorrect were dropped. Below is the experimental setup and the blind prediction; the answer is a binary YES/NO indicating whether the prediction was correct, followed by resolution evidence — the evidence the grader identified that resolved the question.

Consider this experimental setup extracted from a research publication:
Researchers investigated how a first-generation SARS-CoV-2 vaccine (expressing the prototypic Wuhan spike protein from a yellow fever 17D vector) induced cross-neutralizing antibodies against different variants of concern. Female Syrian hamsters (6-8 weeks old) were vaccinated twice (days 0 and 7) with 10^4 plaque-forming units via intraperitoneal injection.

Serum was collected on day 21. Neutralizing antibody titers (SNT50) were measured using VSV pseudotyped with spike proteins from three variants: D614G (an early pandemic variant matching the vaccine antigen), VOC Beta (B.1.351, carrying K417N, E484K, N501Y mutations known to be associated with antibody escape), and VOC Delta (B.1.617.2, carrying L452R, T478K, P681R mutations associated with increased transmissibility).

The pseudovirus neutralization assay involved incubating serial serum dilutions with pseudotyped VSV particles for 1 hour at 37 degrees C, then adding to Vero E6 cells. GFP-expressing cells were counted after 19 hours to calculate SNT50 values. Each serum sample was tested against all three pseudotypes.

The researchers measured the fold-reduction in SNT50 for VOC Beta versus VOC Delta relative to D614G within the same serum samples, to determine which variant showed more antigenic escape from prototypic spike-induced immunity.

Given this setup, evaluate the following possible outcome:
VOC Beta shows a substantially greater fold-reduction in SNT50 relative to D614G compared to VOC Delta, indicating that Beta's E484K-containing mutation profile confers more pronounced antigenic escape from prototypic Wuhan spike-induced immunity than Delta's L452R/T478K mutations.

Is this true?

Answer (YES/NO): YES